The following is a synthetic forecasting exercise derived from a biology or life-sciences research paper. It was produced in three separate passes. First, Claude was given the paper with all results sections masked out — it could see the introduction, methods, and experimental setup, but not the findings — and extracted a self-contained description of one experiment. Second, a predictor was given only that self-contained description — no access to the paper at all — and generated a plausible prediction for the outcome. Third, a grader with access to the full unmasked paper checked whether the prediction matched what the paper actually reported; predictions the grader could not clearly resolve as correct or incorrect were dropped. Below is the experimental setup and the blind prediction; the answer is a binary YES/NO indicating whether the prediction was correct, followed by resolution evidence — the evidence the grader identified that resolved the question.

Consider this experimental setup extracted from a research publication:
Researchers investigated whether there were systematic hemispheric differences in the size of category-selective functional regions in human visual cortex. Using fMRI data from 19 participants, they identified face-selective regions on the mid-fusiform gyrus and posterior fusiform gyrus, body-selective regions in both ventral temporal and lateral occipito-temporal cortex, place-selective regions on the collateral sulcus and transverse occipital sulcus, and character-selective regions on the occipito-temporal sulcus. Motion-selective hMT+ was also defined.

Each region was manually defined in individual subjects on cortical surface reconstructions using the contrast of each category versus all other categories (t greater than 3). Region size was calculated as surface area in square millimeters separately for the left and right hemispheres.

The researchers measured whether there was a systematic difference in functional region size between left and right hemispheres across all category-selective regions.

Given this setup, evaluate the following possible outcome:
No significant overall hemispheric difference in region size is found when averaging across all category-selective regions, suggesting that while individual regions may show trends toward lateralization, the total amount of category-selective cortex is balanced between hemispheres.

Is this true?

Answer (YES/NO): YES